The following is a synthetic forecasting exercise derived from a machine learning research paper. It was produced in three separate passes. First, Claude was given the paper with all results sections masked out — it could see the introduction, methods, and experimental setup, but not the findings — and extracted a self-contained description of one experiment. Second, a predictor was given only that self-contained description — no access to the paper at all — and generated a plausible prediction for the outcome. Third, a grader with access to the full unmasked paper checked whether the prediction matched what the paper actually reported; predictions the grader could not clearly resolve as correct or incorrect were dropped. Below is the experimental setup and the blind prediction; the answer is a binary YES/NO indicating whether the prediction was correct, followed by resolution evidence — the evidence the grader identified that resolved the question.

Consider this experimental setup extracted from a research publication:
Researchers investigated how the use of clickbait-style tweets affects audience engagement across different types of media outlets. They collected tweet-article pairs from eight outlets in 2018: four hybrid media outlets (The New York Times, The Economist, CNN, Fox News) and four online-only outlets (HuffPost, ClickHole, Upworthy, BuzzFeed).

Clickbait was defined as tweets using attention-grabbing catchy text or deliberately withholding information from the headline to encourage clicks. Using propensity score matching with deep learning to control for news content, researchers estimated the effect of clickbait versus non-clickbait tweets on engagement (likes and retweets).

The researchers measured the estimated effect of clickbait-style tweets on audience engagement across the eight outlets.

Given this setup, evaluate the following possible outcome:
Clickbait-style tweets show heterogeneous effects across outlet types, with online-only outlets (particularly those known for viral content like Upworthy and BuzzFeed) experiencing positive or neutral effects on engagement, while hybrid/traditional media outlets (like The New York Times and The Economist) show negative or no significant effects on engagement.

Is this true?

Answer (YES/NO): NO